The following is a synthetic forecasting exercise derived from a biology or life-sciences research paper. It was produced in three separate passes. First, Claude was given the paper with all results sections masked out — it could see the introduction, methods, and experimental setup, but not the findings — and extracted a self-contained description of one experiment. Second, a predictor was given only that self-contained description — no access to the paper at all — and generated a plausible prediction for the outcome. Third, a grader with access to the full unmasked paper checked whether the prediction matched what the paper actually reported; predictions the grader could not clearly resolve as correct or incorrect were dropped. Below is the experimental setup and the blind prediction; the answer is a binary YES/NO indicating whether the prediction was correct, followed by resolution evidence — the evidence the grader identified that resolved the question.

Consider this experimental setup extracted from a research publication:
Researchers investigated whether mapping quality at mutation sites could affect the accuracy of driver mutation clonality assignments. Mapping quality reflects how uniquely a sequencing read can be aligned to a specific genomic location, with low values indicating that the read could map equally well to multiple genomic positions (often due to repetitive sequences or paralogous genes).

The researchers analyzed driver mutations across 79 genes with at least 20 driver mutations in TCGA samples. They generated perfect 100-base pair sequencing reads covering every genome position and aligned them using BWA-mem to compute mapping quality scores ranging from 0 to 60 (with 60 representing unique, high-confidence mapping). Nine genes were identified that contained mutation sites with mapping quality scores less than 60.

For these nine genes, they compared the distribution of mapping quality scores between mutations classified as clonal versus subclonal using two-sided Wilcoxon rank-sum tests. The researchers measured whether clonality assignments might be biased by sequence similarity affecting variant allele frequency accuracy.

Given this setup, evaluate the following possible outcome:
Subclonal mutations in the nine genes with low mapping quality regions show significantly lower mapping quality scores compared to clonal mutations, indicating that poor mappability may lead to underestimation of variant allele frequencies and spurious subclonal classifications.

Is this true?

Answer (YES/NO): NO